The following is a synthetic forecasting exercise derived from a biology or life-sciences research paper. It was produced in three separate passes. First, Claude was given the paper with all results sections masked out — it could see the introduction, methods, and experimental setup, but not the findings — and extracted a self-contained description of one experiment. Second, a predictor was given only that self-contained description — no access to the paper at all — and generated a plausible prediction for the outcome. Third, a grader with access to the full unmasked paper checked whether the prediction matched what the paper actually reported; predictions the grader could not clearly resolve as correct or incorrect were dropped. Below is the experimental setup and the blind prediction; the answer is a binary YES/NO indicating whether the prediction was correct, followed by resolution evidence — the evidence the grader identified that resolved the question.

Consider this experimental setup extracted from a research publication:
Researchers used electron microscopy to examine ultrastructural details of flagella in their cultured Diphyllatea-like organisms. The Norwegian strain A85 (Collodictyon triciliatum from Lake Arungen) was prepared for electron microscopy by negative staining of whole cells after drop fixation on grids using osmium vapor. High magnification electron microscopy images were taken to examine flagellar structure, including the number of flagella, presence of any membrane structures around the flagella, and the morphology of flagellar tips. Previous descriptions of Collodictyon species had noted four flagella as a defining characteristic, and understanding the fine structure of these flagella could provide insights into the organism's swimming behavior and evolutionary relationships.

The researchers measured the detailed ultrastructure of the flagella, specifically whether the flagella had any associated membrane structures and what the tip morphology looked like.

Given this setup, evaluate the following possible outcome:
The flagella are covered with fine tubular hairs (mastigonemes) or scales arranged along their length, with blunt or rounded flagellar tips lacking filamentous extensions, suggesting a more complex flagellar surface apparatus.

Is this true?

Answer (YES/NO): NO